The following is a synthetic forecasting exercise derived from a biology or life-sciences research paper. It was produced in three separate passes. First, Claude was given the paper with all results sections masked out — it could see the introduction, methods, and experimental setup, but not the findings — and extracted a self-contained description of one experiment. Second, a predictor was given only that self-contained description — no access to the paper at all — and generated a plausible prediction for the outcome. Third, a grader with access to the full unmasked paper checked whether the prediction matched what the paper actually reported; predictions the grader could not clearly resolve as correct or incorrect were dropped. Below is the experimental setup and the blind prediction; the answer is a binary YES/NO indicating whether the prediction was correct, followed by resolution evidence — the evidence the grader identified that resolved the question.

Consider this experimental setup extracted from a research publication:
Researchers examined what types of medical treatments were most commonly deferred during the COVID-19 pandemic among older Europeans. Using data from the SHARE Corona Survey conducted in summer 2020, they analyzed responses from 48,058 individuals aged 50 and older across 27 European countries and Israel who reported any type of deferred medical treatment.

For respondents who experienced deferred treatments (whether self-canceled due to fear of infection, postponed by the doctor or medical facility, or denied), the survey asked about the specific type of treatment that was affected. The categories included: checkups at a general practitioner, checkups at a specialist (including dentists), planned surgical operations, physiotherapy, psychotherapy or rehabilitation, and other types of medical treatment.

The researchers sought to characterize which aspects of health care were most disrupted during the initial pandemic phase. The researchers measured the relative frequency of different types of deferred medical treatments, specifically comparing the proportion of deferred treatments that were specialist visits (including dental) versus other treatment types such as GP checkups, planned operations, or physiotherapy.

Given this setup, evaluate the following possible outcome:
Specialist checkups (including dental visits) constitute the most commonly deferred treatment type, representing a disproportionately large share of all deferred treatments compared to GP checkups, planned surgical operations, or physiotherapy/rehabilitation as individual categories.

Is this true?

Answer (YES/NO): YES